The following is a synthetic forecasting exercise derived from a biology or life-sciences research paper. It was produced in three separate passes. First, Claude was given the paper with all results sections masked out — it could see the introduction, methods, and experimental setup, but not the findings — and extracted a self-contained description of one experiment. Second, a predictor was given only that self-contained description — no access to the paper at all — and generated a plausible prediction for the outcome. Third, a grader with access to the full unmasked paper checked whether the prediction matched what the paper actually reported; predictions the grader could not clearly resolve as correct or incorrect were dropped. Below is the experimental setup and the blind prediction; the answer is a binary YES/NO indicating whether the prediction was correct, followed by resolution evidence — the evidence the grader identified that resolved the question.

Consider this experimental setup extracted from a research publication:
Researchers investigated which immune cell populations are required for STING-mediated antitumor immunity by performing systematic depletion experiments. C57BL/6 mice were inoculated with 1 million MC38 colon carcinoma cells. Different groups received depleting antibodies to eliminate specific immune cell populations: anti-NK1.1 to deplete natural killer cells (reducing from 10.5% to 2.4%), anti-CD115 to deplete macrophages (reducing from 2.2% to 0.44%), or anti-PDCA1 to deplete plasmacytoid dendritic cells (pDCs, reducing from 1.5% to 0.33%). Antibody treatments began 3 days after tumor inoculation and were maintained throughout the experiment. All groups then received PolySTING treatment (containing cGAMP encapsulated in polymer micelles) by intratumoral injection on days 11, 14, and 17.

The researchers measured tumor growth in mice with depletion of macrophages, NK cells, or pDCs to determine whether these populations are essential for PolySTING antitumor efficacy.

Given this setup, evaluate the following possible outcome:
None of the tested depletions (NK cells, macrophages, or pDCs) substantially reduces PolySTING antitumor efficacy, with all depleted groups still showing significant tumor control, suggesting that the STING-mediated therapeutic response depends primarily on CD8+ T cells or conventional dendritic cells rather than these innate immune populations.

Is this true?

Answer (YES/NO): YES